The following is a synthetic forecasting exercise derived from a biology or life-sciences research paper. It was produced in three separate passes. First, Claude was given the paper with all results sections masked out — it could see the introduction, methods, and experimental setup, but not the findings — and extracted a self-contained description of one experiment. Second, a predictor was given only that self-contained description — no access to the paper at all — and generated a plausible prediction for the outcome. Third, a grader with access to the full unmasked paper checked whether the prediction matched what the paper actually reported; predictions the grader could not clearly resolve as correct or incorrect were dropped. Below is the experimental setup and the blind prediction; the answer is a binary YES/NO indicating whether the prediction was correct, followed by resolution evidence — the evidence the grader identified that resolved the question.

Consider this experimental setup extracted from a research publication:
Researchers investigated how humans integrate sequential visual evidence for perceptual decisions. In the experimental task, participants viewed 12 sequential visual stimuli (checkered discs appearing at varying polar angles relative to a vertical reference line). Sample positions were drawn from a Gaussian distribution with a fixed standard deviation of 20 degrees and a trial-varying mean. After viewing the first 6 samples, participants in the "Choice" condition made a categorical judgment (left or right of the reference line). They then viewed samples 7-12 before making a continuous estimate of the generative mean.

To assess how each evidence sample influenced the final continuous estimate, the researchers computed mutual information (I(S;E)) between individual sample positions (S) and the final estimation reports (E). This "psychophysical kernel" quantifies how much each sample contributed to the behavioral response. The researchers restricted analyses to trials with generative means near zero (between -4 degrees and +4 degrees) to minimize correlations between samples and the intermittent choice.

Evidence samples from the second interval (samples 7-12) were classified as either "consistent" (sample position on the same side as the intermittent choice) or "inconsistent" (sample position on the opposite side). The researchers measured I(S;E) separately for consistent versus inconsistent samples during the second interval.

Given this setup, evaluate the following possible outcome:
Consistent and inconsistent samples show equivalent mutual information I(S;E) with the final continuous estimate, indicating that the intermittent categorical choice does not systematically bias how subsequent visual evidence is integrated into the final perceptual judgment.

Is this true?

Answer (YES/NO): NO